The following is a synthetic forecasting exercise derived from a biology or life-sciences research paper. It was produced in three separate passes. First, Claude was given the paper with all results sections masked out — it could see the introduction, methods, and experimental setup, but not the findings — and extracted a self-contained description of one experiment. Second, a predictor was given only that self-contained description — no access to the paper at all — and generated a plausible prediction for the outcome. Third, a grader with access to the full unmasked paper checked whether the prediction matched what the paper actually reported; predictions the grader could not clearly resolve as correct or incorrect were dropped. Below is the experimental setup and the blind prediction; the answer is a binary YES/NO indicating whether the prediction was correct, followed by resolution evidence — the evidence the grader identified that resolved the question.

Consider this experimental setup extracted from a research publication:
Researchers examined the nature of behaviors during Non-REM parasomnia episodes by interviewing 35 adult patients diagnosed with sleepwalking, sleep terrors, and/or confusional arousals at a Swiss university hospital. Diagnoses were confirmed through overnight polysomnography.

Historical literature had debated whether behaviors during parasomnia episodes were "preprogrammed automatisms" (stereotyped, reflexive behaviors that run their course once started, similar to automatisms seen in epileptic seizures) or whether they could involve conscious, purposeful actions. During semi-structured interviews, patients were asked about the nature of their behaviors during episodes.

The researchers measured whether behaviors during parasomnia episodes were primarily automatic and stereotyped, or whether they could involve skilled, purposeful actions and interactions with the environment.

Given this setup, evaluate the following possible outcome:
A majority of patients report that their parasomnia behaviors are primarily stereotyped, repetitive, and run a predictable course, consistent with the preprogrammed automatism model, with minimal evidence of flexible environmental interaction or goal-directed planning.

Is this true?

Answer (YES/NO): NO